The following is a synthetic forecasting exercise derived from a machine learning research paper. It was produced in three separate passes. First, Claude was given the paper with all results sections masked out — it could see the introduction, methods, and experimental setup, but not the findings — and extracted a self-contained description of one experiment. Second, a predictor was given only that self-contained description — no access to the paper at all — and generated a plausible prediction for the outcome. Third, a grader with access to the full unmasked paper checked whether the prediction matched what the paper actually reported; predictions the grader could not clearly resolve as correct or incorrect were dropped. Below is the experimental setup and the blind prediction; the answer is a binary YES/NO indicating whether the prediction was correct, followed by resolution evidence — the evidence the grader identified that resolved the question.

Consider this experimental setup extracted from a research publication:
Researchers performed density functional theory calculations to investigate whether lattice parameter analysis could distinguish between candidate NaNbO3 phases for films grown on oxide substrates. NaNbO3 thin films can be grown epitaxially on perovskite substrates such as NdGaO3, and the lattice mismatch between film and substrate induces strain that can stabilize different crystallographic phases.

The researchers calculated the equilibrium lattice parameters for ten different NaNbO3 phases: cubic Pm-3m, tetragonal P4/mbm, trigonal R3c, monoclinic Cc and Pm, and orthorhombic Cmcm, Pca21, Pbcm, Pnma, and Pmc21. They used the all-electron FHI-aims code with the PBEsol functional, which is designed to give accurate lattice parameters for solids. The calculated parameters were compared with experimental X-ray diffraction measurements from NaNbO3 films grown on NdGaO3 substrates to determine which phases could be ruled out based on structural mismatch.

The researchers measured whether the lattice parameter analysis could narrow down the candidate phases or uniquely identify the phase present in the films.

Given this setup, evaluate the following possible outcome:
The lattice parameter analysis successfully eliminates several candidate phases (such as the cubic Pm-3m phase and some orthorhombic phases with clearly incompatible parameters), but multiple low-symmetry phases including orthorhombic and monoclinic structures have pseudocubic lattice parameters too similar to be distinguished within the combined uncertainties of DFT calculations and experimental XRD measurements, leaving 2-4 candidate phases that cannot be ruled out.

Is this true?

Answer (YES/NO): YES